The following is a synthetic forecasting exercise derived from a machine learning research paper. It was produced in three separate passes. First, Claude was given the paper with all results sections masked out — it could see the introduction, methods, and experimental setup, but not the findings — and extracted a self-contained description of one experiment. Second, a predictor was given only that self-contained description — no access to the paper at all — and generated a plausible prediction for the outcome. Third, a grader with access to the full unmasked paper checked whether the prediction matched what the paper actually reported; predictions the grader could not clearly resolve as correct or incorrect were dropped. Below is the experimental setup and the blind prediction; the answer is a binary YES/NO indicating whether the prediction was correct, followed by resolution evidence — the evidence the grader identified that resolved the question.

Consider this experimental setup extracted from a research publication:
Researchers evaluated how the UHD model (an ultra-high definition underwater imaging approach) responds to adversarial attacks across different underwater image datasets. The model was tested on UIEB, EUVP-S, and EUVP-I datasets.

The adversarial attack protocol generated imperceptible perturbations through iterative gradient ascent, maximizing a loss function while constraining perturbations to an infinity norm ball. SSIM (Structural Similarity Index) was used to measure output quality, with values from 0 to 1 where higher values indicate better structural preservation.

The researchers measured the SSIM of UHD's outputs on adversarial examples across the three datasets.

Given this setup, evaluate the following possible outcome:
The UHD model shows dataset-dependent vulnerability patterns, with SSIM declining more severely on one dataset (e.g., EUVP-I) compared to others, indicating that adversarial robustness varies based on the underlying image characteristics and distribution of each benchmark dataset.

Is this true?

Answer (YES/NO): YES